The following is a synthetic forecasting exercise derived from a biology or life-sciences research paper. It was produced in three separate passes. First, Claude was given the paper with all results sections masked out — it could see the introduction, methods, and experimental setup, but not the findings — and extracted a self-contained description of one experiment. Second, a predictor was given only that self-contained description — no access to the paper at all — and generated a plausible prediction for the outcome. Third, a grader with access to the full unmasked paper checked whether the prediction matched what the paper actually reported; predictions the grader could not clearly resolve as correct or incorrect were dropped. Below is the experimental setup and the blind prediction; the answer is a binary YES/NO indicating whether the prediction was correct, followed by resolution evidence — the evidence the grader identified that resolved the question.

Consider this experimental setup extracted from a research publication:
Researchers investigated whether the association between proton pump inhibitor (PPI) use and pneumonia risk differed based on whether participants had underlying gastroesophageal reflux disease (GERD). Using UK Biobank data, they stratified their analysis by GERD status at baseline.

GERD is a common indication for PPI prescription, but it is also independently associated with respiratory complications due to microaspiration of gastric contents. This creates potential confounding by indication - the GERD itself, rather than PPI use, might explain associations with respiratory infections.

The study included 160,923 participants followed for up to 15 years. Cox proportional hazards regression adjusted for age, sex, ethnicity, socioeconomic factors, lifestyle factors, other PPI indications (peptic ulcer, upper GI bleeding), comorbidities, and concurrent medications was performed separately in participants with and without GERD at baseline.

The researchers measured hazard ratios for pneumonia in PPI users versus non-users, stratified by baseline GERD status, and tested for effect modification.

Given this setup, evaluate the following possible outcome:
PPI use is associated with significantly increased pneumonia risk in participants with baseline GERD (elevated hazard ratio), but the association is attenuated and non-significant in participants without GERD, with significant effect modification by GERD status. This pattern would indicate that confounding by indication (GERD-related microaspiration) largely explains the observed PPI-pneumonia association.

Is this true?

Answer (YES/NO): NO